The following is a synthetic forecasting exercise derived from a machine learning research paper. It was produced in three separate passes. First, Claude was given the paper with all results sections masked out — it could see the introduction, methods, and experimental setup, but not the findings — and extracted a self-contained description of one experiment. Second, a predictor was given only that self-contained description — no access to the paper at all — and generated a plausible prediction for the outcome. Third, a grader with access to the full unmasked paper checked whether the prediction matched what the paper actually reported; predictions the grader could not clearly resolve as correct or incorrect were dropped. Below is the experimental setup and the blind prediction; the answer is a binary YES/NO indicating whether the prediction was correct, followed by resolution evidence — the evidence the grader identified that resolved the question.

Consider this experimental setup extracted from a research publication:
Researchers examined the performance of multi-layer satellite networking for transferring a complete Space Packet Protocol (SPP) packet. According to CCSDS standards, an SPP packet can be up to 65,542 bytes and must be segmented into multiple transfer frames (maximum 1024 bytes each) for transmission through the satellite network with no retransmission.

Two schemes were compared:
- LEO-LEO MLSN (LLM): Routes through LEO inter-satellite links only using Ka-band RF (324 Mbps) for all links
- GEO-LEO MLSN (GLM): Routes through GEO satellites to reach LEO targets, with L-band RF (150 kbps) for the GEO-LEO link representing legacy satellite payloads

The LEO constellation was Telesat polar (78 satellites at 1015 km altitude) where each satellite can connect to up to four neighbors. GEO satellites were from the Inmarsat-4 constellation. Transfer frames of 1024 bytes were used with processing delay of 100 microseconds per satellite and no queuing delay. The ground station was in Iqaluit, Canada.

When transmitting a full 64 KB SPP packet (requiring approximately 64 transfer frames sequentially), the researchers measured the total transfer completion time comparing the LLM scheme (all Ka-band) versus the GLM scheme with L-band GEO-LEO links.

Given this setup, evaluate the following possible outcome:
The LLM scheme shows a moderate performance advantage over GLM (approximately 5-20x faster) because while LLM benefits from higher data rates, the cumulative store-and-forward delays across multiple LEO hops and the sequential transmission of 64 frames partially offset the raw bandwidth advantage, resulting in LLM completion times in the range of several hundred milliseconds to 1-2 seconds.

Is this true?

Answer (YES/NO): YES